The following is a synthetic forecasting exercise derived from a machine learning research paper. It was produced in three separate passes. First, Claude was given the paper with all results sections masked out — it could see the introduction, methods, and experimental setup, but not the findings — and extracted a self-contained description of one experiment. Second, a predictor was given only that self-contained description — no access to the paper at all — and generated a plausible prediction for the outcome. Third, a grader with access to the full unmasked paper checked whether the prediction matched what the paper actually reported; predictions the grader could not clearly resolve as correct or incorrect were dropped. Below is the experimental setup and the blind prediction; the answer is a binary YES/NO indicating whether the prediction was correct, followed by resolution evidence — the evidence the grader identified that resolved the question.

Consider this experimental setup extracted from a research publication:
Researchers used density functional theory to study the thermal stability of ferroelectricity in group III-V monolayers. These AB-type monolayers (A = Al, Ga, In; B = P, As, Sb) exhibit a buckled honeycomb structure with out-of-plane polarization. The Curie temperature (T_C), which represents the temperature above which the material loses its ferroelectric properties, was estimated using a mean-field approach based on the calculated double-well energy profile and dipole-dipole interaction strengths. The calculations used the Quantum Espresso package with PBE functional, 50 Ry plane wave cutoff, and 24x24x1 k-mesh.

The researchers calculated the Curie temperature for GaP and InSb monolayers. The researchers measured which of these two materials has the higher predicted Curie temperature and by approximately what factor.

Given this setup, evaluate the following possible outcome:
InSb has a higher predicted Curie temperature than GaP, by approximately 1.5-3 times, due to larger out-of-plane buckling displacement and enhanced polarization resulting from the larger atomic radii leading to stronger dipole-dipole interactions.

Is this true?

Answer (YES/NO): NO